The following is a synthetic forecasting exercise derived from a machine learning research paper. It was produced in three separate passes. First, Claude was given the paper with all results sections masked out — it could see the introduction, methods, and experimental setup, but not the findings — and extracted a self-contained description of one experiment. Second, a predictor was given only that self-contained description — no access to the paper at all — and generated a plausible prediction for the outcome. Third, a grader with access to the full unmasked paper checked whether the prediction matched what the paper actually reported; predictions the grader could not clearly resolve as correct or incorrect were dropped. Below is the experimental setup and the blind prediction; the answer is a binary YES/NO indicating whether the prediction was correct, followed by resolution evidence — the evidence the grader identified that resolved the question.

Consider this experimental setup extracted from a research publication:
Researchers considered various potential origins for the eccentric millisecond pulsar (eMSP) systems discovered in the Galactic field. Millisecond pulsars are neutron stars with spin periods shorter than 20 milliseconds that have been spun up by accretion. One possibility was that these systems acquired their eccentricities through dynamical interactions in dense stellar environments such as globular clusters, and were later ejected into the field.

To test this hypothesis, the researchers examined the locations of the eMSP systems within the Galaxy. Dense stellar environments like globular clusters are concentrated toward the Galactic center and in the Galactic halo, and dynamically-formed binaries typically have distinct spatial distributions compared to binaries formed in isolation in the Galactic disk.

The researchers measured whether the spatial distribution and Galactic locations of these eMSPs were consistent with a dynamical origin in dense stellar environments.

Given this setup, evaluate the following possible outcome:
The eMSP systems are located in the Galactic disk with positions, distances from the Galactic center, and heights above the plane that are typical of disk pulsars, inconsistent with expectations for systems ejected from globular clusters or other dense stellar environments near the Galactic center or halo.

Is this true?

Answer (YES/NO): YES